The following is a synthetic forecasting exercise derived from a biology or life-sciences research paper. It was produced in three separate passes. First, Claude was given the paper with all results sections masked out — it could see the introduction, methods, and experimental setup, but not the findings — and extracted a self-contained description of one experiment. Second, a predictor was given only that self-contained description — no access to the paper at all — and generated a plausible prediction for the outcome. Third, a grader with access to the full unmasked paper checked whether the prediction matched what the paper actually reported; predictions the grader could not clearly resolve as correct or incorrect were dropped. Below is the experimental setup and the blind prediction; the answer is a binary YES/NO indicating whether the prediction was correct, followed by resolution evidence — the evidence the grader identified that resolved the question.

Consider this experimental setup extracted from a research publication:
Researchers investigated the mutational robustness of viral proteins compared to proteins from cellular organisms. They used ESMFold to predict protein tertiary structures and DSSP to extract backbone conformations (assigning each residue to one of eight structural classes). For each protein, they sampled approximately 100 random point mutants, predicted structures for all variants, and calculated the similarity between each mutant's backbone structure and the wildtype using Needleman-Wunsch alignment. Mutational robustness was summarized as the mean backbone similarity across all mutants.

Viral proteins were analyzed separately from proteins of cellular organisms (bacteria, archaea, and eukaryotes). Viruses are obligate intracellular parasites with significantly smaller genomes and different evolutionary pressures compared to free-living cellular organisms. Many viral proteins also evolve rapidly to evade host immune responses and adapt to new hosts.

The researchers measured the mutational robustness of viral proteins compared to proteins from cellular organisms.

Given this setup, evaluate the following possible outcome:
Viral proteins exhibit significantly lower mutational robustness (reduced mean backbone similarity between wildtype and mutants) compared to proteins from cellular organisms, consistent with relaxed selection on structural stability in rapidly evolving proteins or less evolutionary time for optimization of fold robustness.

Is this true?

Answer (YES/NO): YES